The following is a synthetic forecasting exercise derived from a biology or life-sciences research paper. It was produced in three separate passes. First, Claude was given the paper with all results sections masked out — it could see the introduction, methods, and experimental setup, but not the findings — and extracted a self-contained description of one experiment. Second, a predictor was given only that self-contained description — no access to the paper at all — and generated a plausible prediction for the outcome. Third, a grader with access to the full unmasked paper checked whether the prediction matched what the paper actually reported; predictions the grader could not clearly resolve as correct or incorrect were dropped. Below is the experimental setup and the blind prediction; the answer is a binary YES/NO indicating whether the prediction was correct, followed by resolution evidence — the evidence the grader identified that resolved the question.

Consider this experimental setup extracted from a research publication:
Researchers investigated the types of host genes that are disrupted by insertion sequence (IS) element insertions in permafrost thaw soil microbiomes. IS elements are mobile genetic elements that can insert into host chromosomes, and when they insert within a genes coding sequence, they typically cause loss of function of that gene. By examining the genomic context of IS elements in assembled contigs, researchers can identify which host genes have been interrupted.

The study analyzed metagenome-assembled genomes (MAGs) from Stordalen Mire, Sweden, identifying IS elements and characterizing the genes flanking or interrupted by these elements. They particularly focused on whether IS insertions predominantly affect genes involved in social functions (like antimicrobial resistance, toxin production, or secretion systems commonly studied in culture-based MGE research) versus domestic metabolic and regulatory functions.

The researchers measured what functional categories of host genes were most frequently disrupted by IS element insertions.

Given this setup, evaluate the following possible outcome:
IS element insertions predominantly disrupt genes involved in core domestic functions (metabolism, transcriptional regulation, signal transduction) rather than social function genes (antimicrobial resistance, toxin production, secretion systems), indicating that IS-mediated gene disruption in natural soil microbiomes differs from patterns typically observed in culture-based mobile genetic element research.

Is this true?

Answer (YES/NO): YES